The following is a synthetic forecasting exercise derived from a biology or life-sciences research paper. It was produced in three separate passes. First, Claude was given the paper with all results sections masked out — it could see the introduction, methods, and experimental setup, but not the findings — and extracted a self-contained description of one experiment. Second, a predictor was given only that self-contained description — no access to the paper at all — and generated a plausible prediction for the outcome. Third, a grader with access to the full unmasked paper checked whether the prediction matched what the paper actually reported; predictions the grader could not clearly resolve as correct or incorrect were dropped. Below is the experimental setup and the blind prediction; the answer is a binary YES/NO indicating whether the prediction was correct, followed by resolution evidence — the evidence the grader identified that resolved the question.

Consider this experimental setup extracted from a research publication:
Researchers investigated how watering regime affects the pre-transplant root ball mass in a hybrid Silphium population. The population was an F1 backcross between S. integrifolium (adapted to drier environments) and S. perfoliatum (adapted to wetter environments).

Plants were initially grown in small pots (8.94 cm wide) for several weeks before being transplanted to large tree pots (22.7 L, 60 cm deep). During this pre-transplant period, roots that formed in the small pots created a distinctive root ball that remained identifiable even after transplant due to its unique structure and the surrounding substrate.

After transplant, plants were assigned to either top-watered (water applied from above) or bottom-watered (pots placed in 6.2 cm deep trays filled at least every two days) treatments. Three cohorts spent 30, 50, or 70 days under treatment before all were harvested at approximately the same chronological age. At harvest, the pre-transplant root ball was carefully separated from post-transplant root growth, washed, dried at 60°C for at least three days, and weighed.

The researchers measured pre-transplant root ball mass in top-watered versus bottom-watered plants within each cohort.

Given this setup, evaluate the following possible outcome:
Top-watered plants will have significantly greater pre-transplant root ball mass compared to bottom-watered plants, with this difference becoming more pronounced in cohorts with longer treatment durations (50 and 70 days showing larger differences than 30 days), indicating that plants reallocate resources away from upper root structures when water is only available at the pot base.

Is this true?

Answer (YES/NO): YES